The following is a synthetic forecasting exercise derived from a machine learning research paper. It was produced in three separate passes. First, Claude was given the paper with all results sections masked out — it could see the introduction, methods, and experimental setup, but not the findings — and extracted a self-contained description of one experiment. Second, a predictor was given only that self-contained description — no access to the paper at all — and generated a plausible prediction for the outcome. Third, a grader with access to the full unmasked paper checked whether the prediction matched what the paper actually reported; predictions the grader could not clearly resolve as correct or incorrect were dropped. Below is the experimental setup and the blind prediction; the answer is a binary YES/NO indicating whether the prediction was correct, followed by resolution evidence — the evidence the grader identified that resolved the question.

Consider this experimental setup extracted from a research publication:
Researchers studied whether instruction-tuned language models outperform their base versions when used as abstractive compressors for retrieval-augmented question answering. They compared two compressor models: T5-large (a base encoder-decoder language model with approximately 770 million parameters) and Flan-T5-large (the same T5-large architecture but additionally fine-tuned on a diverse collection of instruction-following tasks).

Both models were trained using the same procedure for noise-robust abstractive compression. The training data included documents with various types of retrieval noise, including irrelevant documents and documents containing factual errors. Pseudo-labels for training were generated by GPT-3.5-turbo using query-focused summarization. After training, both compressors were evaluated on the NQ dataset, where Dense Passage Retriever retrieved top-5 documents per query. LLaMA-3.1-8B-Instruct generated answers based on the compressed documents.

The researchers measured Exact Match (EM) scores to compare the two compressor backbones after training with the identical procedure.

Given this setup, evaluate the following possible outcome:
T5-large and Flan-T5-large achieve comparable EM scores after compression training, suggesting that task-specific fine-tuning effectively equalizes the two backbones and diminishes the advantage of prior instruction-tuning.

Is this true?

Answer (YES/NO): NO